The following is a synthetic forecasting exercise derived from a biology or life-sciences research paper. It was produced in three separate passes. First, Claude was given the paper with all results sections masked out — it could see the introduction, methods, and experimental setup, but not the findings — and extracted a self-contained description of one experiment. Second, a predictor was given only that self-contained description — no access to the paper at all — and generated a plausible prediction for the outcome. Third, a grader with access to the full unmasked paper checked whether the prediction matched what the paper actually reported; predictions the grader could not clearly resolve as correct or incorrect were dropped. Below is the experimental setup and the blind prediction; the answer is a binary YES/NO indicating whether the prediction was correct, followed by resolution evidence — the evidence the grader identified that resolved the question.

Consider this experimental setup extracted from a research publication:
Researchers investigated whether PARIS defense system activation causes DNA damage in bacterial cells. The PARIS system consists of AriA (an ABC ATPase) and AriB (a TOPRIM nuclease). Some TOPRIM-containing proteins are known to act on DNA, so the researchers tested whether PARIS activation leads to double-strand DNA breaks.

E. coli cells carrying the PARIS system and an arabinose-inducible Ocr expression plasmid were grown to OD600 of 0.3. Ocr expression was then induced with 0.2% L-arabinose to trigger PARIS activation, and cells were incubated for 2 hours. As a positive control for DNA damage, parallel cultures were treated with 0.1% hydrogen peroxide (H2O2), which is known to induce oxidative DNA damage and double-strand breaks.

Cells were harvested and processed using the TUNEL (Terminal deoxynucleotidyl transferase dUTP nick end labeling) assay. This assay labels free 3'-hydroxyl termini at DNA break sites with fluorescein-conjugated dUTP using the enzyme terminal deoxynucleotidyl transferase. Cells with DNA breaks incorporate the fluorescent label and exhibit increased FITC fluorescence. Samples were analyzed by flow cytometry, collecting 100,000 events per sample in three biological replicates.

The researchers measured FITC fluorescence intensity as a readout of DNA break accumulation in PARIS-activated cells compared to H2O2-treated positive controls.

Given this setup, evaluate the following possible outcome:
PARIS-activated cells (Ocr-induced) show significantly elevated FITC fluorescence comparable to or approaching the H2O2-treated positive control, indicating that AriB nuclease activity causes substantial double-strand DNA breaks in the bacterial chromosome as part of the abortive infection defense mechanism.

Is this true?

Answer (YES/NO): NO